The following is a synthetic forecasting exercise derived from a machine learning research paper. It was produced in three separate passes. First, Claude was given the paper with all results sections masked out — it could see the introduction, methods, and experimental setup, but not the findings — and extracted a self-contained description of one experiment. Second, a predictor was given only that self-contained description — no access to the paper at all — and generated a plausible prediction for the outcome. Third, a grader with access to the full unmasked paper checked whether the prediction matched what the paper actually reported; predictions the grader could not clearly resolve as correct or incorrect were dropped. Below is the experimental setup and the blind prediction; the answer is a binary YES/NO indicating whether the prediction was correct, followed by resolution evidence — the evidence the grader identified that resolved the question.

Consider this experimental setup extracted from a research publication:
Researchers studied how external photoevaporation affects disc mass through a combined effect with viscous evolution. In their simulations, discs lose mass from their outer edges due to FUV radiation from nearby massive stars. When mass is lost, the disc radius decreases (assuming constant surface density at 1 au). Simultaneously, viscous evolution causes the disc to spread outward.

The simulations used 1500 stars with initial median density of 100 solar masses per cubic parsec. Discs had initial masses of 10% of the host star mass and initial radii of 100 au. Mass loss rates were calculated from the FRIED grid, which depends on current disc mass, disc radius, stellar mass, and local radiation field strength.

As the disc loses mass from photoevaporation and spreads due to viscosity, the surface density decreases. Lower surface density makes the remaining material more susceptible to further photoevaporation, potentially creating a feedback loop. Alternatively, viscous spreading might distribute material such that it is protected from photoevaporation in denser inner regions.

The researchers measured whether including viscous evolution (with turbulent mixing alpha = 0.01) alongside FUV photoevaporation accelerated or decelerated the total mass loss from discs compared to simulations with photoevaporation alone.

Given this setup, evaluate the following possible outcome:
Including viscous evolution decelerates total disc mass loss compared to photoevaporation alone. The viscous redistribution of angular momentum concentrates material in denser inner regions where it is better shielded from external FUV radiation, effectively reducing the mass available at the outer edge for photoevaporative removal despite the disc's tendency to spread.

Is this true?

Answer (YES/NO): NO